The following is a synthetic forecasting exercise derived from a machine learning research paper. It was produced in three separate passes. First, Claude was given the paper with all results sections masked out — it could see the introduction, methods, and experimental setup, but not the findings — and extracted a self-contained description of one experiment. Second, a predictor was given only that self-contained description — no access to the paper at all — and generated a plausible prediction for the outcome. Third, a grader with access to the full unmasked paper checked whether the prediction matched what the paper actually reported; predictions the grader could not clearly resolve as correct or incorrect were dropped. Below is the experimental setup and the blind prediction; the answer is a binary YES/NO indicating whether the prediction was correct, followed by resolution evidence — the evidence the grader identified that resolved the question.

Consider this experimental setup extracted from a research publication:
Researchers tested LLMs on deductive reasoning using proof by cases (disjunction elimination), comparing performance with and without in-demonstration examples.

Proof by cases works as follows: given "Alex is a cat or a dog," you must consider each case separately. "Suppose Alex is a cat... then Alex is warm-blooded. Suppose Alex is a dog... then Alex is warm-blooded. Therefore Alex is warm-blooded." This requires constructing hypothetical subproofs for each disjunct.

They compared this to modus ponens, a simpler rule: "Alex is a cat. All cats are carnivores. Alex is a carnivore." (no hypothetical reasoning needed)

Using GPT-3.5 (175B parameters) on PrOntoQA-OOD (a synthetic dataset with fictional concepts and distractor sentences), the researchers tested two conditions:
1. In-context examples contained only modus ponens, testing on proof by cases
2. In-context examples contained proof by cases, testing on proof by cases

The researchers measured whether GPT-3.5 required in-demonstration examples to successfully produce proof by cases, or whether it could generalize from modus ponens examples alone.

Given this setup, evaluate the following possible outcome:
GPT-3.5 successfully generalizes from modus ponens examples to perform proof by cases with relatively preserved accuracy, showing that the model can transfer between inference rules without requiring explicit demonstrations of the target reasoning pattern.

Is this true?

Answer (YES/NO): NO